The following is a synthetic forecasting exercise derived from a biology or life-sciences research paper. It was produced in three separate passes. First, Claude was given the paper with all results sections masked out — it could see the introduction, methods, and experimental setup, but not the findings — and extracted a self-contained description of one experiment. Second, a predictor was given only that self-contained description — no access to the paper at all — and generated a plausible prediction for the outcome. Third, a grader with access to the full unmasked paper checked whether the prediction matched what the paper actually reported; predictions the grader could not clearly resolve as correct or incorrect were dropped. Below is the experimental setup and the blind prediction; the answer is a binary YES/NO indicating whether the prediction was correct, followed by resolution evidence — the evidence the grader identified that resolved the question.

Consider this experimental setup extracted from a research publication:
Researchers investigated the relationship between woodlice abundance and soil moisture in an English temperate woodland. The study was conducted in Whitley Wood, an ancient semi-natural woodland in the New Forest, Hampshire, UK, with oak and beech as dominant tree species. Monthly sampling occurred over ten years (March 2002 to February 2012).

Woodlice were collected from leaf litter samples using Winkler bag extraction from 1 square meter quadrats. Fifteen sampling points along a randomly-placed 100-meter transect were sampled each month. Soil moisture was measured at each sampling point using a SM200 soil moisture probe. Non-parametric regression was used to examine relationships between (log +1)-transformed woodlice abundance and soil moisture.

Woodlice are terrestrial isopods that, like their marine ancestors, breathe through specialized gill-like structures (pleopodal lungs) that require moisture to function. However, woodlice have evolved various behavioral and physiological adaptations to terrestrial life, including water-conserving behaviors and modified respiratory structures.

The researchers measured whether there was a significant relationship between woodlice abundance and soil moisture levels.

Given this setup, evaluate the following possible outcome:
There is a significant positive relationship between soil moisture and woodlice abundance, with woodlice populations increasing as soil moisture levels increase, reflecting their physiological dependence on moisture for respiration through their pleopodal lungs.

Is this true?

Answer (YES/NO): NO